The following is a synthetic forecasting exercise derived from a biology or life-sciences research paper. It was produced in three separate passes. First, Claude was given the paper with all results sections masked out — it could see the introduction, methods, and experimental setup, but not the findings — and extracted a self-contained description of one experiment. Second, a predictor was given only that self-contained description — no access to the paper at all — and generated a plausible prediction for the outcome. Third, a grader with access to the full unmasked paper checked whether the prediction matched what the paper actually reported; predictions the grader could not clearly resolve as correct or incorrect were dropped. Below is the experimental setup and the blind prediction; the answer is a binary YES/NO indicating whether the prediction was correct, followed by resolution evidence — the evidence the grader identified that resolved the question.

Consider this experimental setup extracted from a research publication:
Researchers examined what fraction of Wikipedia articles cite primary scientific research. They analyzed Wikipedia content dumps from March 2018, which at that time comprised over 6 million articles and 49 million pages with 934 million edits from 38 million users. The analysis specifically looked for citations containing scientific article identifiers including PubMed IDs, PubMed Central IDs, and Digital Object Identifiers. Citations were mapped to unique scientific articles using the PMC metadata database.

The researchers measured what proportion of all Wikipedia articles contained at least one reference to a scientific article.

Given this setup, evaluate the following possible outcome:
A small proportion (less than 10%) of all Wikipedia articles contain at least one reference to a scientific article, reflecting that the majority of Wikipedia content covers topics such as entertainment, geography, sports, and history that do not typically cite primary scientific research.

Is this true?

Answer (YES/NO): NO